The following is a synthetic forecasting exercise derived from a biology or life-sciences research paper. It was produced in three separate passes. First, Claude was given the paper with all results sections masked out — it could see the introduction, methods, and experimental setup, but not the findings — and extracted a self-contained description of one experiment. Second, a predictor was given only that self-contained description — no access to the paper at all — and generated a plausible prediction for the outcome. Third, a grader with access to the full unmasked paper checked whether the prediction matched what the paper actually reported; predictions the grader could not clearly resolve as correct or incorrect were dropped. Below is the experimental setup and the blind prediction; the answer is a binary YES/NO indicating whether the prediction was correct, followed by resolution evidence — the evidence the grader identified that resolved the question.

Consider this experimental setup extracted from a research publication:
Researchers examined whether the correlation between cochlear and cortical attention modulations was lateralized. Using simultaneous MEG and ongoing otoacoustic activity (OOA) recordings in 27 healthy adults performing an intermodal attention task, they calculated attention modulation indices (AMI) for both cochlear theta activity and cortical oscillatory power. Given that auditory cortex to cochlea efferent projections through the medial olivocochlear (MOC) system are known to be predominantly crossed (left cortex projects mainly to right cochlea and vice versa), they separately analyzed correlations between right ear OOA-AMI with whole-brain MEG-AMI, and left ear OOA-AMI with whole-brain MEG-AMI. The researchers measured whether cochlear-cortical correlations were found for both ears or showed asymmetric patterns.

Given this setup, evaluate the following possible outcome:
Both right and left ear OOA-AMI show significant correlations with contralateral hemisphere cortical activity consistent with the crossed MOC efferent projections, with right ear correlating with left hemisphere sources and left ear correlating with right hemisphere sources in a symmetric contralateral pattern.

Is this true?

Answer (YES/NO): NO